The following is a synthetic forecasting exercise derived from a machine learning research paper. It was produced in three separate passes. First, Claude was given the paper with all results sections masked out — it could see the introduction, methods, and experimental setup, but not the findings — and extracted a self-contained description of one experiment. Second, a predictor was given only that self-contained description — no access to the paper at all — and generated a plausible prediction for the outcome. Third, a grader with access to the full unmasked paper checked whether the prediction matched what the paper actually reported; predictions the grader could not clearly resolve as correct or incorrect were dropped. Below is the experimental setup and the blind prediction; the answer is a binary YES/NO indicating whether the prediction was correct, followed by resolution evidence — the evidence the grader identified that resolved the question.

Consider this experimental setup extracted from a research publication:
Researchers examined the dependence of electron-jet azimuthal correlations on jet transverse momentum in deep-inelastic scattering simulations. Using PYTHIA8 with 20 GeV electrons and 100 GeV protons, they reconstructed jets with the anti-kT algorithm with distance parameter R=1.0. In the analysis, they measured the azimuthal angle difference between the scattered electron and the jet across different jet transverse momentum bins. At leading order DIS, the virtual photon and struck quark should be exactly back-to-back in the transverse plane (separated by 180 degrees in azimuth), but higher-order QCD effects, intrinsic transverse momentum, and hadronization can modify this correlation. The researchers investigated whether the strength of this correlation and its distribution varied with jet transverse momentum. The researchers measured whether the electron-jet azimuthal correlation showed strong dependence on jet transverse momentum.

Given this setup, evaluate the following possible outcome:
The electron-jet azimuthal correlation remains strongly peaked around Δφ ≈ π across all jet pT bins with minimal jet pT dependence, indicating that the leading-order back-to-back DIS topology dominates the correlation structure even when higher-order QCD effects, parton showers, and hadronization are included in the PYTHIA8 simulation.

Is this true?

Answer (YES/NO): NO